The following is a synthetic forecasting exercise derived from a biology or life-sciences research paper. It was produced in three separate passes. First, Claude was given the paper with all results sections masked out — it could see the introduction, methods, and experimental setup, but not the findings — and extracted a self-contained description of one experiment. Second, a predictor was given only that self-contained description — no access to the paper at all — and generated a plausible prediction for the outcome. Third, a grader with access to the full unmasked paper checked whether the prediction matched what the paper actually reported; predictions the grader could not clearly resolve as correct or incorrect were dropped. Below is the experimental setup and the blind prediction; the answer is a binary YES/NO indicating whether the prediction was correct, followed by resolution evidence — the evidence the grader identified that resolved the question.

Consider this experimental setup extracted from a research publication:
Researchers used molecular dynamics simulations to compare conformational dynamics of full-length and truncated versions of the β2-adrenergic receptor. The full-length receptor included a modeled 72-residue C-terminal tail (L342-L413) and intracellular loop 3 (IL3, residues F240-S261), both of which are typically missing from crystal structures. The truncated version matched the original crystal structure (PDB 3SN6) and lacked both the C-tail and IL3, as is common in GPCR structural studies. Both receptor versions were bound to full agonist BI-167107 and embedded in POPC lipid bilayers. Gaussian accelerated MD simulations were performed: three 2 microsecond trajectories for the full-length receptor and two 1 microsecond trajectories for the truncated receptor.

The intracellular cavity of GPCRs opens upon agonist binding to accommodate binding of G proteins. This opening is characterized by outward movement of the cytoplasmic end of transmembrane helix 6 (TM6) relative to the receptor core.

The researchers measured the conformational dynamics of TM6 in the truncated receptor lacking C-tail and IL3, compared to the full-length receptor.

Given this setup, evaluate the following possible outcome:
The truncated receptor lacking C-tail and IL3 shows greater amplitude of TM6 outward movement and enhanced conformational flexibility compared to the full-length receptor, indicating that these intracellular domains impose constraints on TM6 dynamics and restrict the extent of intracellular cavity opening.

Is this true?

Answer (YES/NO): NO